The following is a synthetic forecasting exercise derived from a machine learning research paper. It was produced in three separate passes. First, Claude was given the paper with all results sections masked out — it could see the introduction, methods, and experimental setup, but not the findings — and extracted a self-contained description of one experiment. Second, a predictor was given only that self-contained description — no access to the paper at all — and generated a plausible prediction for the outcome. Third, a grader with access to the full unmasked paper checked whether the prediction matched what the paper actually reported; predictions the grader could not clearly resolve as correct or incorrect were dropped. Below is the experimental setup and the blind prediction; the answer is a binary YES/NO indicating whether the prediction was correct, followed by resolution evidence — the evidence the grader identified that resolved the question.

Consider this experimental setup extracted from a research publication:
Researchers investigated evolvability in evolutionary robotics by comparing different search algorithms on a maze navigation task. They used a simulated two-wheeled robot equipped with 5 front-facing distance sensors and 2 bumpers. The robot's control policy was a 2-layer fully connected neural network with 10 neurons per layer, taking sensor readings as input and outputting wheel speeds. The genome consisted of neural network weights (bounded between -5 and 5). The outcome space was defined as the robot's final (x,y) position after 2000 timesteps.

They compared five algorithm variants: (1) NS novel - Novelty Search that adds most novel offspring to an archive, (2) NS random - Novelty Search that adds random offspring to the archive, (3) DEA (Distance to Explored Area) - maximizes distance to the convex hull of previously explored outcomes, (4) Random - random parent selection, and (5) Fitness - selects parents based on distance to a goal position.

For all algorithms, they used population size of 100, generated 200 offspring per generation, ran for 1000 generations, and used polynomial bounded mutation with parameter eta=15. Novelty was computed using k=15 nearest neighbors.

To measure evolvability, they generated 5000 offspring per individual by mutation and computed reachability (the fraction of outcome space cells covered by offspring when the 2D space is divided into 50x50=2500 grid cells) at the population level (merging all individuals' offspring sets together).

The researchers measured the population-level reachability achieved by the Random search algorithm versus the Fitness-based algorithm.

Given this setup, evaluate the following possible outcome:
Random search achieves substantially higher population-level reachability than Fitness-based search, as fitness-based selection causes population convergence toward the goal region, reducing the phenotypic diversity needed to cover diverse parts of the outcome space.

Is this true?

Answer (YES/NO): NO